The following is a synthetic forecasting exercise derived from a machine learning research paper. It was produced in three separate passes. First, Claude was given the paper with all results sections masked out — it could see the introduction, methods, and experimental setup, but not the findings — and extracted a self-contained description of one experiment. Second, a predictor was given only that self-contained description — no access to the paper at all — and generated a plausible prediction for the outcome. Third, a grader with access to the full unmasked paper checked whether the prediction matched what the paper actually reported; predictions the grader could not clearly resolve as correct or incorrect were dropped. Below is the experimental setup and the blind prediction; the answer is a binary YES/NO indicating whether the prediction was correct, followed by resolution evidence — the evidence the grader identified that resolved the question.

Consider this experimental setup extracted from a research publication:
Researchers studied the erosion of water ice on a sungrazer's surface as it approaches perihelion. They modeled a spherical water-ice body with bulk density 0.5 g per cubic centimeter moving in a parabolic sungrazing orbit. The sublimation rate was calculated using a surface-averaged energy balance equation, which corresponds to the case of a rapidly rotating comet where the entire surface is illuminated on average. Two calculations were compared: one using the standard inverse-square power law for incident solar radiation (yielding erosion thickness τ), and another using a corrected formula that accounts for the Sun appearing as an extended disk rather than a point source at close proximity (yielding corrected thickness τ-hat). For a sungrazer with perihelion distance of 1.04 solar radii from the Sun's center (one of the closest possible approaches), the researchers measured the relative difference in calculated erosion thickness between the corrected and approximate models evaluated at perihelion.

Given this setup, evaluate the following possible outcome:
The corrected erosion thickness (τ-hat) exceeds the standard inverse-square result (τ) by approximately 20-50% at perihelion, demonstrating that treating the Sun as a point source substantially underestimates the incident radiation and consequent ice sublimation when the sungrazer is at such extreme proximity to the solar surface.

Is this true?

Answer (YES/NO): NO